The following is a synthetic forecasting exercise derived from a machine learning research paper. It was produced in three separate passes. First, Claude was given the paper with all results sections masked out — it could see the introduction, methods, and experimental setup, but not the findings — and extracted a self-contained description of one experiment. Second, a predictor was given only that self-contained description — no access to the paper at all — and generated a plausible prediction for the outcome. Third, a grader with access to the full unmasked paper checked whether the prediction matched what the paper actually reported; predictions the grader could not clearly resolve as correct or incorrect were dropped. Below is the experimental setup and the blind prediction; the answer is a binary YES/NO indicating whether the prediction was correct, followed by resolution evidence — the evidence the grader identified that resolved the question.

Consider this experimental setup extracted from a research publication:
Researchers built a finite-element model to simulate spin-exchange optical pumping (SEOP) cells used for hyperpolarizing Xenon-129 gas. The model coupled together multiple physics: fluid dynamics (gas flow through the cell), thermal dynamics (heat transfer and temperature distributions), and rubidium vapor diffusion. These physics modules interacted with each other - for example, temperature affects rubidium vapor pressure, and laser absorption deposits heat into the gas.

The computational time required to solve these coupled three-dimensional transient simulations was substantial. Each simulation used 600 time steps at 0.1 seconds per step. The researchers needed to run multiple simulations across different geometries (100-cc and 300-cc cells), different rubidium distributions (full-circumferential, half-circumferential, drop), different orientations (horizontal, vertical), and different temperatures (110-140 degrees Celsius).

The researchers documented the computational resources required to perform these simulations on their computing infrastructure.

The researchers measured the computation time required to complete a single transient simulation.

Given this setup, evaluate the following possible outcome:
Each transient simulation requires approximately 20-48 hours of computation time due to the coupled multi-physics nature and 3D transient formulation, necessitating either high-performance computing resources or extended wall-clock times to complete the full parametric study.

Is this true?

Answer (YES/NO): NO